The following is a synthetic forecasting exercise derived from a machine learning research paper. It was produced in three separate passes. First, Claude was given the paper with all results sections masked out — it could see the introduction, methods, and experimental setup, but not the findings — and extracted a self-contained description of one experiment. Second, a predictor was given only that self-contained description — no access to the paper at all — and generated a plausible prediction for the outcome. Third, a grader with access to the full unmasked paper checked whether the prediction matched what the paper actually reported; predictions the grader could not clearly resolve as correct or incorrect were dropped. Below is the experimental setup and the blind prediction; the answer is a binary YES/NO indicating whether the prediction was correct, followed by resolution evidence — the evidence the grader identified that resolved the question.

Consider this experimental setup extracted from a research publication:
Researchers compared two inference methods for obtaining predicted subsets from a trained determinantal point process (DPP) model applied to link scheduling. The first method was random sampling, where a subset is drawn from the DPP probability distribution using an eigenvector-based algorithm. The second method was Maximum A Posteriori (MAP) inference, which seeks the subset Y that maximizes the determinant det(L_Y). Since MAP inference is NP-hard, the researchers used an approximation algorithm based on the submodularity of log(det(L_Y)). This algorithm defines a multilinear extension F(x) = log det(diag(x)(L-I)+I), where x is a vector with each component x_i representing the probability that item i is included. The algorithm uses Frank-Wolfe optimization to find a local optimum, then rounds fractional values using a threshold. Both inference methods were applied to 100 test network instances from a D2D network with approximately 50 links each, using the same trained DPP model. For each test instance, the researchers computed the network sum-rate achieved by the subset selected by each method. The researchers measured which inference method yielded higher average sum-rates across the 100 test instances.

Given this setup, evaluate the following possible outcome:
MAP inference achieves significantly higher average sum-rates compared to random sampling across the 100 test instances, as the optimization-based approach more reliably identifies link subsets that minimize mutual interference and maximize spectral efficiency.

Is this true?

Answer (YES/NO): YES